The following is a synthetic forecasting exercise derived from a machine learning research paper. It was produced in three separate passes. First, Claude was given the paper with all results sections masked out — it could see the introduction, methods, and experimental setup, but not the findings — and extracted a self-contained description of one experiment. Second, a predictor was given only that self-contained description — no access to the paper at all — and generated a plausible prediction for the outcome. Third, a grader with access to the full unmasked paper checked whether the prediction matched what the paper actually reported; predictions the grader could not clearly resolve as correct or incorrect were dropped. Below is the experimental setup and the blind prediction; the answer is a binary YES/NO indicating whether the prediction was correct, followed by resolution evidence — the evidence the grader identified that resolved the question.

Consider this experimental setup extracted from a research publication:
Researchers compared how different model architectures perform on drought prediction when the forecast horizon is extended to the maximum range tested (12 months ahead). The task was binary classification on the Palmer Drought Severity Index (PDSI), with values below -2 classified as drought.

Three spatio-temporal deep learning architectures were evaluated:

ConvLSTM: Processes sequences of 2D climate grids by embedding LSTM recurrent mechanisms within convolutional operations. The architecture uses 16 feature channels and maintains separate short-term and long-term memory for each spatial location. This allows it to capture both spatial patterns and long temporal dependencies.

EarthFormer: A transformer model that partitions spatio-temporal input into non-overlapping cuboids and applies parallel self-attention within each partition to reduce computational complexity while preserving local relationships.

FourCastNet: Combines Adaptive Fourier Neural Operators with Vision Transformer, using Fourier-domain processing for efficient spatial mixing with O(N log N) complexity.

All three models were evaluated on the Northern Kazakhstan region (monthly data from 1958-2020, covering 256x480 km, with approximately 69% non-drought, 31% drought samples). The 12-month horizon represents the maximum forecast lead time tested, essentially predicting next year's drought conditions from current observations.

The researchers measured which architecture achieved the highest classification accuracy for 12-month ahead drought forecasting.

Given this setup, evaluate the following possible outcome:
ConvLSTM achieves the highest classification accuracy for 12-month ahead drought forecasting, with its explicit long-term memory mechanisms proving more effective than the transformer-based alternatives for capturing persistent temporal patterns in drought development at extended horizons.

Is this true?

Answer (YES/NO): YES